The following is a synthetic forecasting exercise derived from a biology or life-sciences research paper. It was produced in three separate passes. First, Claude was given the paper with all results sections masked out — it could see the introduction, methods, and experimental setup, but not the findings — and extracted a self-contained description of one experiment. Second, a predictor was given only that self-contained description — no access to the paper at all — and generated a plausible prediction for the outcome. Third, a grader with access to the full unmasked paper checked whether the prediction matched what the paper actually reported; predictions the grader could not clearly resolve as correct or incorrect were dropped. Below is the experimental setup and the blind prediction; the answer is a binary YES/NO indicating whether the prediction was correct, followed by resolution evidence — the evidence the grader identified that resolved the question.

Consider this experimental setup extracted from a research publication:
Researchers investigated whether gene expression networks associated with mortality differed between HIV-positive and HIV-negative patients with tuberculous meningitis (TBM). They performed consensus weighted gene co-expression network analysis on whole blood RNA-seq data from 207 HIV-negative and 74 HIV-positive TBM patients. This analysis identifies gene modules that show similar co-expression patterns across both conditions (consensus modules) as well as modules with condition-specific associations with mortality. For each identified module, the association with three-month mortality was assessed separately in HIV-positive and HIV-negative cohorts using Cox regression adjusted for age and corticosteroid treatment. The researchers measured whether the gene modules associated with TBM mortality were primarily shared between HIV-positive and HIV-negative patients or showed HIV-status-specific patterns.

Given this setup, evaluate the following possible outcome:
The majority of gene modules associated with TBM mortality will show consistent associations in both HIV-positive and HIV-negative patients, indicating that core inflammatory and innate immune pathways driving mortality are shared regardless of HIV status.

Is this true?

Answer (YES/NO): YES